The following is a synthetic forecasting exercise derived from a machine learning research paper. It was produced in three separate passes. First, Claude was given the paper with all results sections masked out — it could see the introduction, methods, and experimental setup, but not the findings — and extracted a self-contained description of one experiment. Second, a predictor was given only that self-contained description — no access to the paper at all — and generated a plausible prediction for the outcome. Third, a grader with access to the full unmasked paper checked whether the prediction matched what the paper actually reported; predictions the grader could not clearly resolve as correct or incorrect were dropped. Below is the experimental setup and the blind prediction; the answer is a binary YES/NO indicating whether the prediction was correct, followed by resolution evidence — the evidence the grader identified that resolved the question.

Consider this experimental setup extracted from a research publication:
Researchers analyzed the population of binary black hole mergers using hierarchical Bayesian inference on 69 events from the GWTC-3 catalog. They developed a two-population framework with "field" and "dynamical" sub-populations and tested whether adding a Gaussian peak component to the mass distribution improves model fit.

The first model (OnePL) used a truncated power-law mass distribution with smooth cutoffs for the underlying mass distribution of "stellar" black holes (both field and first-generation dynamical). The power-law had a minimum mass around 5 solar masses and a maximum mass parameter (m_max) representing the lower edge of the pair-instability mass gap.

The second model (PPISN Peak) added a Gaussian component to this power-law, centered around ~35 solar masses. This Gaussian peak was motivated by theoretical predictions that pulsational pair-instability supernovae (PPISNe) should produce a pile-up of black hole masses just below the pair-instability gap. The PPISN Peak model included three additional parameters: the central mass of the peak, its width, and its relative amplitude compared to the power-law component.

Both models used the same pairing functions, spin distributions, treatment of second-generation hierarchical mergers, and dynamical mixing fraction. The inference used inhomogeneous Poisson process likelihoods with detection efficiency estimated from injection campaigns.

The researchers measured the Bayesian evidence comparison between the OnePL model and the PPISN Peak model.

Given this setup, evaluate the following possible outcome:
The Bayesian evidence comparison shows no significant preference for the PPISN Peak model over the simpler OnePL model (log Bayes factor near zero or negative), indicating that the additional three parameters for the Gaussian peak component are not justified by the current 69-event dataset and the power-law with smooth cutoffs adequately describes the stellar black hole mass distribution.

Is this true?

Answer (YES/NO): NO